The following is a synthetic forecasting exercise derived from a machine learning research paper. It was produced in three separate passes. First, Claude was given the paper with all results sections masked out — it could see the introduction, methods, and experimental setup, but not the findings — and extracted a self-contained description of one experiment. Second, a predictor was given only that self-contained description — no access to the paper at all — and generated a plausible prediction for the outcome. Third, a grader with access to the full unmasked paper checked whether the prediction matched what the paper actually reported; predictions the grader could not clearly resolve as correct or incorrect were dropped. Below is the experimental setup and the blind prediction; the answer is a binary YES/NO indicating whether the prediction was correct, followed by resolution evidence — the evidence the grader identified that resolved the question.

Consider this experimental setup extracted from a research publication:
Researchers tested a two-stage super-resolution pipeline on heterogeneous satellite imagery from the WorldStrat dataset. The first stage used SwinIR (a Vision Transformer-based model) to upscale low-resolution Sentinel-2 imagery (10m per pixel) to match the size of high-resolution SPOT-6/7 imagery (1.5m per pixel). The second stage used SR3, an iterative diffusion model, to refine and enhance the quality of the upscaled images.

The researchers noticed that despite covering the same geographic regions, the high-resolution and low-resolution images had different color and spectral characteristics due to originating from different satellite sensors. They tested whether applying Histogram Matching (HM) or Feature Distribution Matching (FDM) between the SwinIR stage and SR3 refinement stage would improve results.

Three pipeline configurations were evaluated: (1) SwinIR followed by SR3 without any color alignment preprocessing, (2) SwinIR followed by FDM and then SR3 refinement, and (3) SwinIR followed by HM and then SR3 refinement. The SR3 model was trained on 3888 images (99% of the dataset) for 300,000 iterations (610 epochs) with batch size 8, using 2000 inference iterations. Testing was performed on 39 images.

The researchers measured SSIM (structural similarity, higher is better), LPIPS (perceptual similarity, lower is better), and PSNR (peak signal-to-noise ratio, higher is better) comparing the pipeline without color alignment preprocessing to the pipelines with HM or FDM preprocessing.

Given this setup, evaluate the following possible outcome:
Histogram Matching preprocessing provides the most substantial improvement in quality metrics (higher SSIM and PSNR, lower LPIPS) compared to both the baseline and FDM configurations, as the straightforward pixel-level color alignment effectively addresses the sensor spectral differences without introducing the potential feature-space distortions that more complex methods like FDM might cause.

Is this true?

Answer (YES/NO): NO